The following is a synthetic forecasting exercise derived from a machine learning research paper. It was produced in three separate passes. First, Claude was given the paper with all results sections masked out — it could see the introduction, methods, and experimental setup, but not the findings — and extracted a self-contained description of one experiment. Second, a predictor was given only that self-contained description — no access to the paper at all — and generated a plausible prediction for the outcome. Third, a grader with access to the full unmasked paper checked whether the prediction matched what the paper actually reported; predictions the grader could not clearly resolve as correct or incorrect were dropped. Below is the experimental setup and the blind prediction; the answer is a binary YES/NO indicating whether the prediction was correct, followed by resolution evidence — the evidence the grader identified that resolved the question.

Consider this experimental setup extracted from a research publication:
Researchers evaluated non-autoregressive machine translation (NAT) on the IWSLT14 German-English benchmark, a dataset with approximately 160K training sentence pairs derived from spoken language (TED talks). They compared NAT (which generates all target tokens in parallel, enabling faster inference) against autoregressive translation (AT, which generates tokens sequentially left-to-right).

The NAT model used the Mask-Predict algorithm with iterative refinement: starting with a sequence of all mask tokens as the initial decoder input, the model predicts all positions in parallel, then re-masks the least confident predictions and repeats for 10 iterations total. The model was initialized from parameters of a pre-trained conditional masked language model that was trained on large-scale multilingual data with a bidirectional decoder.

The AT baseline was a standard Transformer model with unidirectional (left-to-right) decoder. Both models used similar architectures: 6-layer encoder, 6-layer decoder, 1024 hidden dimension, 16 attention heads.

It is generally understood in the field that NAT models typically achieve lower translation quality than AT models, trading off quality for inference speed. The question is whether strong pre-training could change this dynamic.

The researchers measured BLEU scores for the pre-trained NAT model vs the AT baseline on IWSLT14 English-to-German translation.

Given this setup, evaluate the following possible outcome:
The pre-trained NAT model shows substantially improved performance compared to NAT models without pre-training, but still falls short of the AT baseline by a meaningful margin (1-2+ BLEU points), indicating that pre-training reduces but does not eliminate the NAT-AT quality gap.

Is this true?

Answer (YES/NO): NO